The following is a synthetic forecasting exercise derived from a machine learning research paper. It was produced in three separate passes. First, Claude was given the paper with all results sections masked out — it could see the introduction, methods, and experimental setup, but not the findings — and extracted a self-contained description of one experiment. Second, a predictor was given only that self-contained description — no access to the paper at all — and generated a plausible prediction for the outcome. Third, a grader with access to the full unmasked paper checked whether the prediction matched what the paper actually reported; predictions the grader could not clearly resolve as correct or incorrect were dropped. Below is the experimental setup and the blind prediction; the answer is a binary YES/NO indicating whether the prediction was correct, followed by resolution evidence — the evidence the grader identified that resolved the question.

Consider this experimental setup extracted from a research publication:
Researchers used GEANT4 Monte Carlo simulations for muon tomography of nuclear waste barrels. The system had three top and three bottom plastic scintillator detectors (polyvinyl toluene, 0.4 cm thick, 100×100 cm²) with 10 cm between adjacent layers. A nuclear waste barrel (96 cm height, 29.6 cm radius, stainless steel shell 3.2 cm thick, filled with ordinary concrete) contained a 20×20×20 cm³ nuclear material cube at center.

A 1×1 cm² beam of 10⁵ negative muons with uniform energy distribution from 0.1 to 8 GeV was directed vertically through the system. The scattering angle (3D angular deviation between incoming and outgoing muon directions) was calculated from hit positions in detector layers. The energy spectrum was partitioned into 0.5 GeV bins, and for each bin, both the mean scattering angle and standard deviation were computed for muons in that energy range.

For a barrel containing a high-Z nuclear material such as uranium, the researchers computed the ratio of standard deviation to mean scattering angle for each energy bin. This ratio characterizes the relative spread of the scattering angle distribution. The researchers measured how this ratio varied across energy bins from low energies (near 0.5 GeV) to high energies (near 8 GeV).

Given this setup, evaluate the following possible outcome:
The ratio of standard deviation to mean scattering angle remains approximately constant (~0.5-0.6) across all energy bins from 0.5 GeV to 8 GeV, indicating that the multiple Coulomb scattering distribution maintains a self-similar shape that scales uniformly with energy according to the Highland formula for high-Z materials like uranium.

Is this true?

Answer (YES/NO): YES